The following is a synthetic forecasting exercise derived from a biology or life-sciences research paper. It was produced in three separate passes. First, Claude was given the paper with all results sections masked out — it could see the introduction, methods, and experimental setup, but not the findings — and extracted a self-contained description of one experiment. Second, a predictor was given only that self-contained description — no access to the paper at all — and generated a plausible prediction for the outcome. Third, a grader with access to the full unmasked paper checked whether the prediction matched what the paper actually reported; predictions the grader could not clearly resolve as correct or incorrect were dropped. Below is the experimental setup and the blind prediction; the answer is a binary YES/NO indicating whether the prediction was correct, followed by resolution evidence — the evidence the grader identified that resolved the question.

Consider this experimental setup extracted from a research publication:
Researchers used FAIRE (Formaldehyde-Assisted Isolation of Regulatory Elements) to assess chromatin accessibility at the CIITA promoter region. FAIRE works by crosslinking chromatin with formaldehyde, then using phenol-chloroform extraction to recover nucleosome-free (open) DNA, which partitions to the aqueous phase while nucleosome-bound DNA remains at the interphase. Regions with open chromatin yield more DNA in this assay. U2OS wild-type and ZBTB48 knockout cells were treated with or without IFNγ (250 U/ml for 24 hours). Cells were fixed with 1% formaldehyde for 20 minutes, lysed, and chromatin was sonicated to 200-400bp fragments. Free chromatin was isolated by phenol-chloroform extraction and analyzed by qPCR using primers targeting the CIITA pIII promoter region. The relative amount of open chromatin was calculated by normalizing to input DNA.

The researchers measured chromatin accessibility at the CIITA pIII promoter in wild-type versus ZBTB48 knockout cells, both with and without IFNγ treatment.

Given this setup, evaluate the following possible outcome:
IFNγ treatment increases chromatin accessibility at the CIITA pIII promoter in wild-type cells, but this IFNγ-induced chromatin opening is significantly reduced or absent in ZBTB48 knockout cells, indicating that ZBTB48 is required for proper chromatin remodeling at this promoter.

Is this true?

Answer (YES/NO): YES